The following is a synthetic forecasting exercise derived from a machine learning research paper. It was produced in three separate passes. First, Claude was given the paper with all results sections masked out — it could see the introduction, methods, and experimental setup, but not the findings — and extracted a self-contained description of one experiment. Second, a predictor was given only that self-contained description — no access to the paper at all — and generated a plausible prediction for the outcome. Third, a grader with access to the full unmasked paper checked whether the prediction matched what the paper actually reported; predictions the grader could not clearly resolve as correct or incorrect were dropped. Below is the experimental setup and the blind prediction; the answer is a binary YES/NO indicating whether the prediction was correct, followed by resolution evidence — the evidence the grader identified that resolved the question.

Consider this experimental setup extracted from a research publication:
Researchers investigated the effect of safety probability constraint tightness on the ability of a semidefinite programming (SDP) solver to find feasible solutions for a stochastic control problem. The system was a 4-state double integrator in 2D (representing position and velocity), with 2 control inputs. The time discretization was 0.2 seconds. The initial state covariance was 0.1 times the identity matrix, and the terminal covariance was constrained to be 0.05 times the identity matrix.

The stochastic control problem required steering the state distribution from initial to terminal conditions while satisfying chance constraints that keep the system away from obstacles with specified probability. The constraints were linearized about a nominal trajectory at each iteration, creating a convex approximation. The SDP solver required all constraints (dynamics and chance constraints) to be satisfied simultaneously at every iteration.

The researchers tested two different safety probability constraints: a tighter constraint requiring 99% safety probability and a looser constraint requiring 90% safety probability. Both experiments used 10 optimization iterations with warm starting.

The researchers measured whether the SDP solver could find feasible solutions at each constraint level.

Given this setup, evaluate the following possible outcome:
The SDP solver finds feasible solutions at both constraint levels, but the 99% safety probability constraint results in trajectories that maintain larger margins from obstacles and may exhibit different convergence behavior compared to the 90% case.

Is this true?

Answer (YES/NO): NO